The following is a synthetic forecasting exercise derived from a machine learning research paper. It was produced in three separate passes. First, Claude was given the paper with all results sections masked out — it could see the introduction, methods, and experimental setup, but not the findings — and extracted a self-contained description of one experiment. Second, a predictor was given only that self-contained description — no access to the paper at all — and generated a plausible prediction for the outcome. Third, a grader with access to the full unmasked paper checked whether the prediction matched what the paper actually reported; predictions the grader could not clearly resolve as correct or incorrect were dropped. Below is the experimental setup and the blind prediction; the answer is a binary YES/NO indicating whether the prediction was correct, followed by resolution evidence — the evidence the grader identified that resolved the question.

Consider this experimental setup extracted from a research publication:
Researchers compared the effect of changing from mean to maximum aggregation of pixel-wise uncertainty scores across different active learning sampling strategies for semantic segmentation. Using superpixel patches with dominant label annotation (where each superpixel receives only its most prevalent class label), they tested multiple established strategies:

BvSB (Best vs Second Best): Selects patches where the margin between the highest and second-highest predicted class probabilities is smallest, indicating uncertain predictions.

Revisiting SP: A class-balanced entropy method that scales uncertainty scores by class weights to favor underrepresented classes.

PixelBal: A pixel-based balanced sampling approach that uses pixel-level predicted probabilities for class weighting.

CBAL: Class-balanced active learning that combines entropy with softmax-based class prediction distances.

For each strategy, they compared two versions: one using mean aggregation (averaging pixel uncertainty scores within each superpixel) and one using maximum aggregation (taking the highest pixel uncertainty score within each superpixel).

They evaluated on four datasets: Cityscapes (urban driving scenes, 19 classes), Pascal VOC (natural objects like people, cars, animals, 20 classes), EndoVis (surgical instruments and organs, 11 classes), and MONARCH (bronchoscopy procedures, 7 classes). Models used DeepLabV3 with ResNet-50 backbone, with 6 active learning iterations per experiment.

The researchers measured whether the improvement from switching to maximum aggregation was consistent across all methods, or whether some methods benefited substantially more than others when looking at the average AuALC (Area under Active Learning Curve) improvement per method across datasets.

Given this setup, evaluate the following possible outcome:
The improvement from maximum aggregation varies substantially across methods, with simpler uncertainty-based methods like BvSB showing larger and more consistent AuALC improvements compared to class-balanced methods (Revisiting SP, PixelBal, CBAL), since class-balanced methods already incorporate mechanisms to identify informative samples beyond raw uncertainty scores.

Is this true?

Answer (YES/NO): YES